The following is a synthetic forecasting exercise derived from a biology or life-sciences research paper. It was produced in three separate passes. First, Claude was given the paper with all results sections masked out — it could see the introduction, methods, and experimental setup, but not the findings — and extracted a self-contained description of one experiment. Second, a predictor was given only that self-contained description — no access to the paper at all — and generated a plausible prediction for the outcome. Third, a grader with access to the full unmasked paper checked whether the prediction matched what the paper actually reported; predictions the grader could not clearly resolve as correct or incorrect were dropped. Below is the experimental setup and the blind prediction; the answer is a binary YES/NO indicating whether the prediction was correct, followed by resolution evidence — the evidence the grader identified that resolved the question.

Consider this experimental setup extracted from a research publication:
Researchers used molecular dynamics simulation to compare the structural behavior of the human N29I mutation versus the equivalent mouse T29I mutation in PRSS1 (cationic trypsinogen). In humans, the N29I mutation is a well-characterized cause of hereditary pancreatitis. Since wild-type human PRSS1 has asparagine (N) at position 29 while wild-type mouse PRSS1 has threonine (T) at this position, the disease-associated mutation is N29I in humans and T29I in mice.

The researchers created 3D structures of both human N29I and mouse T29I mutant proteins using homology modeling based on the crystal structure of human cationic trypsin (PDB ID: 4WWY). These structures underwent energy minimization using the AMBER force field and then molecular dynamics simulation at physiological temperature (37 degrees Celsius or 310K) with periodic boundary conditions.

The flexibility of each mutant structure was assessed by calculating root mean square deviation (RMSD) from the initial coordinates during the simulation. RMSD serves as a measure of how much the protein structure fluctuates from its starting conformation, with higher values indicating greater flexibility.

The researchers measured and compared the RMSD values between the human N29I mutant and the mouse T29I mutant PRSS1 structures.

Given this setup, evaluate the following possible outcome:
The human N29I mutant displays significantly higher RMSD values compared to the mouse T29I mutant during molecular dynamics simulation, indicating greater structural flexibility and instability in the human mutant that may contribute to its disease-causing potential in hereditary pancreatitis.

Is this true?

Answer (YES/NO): NO